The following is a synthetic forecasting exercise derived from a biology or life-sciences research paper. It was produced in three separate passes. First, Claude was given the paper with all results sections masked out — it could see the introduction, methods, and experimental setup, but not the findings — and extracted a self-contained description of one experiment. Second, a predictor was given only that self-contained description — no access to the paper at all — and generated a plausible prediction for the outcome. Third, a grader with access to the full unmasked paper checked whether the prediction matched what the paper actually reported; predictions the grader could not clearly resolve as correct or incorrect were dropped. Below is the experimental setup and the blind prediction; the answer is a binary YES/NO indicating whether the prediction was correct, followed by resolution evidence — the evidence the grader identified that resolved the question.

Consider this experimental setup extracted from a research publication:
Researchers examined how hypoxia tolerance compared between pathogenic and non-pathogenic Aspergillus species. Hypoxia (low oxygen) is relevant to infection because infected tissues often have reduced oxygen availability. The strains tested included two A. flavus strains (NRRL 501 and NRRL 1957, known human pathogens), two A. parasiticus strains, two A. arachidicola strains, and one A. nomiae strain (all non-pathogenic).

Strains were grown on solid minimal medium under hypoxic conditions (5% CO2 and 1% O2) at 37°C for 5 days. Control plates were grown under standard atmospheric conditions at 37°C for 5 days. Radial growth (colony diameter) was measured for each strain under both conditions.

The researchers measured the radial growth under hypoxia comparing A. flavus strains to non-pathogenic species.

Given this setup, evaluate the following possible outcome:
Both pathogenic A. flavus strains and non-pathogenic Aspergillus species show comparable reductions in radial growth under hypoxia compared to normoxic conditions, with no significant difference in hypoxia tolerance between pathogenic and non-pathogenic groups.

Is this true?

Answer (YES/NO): NO